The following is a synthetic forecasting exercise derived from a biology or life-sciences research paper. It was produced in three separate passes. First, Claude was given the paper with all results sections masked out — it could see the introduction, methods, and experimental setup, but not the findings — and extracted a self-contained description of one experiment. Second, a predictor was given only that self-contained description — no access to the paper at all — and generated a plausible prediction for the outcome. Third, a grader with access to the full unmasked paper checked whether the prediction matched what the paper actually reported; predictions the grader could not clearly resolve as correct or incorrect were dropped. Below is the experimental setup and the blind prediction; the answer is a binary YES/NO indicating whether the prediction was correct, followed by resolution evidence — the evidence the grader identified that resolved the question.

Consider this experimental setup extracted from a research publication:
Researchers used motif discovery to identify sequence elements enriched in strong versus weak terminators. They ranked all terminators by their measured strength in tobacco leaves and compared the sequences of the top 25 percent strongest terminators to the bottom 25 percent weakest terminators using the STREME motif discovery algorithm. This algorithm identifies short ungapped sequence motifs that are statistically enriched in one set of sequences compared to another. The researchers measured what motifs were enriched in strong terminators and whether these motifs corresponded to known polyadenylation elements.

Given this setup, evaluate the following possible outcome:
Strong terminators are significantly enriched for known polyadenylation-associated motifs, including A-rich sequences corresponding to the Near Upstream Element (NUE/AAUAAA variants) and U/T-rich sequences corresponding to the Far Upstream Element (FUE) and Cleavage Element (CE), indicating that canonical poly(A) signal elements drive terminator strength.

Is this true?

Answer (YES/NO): YES